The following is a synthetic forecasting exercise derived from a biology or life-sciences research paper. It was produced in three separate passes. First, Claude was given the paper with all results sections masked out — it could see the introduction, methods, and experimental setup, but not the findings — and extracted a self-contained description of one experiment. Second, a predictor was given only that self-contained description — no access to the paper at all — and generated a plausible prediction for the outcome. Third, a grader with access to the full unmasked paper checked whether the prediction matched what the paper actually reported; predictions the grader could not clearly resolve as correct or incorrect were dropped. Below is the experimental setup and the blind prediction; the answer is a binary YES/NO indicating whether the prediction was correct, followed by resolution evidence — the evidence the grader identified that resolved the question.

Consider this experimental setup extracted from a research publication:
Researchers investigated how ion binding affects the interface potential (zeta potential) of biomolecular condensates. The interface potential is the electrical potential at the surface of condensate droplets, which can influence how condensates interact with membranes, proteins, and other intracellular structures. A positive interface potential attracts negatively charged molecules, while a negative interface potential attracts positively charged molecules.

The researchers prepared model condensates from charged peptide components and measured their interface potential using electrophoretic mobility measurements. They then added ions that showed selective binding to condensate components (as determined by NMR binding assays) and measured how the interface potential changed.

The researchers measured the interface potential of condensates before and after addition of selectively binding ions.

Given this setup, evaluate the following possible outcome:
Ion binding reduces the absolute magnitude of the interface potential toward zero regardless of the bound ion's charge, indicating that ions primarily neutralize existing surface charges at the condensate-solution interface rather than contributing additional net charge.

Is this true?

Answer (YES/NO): NO